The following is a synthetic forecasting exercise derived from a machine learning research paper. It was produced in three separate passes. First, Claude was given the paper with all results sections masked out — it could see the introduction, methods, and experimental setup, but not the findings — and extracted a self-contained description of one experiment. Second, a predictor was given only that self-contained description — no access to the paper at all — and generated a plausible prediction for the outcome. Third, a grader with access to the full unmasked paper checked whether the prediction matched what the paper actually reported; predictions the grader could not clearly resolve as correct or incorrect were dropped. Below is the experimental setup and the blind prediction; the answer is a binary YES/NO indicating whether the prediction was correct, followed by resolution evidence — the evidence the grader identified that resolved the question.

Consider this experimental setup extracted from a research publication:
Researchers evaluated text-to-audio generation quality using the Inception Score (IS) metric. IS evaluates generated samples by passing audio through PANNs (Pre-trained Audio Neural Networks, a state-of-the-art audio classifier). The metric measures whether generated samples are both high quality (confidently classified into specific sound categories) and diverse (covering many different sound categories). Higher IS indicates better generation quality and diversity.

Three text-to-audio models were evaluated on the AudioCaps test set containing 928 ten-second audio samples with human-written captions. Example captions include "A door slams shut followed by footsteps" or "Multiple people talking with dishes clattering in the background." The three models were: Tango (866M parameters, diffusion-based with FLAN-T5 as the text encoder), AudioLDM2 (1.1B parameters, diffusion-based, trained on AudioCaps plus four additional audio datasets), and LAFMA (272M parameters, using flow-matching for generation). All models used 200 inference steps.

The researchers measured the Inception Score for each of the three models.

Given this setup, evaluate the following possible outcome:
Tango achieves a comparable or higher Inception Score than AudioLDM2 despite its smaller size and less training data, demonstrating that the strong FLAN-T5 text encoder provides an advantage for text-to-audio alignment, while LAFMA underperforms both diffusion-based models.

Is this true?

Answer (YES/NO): NO